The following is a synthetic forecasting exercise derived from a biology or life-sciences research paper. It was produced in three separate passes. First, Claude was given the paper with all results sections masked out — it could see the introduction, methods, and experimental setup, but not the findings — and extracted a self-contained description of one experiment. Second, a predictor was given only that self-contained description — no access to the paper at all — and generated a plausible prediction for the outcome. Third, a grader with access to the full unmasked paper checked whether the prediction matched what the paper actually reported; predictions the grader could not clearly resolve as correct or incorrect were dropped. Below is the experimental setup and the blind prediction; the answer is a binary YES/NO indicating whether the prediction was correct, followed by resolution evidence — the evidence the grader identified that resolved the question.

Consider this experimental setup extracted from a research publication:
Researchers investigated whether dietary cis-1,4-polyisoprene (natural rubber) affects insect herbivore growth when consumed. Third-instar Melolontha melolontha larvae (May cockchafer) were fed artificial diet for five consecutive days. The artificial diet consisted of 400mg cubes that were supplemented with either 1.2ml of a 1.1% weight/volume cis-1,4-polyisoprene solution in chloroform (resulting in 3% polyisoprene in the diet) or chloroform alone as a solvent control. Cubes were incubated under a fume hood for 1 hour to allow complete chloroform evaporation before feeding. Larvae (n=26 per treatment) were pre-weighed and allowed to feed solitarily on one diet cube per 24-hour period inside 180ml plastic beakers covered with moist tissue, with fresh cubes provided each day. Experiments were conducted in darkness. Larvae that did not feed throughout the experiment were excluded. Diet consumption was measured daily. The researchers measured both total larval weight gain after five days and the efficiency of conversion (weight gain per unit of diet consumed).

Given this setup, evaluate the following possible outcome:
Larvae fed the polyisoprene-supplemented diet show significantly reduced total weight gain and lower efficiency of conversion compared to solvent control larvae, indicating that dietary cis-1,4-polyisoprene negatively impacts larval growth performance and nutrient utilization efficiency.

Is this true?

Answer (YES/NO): YES